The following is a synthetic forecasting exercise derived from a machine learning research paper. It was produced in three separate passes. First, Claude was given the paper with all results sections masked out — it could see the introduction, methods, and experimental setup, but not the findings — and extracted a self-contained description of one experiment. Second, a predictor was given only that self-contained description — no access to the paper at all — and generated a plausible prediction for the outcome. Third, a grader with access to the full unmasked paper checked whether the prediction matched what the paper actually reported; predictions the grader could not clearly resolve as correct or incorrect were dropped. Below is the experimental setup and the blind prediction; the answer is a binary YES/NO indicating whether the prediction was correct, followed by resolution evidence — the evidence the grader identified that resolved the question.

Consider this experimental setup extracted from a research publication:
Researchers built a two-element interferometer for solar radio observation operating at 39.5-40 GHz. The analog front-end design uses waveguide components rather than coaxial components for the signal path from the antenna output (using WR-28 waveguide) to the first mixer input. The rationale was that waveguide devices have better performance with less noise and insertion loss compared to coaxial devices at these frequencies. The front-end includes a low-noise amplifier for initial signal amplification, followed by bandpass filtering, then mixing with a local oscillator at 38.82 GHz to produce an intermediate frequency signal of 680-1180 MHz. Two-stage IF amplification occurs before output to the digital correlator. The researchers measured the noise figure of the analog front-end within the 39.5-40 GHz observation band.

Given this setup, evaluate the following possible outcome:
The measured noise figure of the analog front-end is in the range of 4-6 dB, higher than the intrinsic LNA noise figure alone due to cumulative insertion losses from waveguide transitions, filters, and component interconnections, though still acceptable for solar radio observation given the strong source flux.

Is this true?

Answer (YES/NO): NO